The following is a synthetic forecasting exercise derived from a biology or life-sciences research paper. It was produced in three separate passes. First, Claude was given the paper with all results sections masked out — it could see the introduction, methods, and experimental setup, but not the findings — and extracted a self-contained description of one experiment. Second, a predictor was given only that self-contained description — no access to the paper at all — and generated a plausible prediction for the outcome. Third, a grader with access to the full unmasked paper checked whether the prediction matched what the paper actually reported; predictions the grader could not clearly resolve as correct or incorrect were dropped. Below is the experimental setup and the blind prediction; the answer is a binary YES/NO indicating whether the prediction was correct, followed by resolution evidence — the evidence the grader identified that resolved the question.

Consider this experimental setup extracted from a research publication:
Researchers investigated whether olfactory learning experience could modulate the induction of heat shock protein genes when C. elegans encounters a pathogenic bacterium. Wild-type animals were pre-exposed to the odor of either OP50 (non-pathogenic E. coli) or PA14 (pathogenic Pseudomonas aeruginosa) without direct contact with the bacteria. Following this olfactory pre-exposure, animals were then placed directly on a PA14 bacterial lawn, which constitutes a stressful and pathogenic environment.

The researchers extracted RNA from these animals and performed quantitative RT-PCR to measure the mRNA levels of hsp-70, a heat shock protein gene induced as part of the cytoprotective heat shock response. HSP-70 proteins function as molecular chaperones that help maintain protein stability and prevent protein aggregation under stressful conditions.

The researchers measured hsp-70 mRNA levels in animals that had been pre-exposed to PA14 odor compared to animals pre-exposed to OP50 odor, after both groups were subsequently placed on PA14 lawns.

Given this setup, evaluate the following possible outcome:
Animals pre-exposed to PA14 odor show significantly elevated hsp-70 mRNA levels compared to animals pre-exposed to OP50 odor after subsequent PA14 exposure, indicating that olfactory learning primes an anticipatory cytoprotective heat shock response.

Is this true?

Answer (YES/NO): YES